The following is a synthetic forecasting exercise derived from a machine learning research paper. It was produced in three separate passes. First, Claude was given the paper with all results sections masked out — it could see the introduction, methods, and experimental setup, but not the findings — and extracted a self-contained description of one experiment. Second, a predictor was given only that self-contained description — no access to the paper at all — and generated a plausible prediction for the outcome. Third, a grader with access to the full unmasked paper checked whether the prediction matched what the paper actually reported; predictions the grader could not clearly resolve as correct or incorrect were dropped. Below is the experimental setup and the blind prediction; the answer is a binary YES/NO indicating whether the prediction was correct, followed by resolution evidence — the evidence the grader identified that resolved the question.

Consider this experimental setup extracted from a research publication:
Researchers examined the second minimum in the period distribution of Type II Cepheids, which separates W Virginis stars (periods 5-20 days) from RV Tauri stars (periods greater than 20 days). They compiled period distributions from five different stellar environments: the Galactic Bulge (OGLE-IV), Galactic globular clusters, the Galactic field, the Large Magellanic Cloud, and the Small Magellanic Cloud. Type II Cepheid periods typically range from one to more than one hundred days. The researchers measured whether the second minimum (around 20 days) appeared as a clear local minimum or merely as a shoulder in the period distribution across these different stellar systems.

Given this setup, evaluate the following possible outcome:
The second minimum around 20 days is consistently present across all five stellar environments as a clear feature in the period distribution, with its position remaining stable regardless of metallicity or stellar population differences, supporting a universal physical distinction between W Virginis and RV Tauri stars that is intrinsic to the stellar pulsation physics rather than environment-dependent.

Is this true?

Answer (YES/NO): NO